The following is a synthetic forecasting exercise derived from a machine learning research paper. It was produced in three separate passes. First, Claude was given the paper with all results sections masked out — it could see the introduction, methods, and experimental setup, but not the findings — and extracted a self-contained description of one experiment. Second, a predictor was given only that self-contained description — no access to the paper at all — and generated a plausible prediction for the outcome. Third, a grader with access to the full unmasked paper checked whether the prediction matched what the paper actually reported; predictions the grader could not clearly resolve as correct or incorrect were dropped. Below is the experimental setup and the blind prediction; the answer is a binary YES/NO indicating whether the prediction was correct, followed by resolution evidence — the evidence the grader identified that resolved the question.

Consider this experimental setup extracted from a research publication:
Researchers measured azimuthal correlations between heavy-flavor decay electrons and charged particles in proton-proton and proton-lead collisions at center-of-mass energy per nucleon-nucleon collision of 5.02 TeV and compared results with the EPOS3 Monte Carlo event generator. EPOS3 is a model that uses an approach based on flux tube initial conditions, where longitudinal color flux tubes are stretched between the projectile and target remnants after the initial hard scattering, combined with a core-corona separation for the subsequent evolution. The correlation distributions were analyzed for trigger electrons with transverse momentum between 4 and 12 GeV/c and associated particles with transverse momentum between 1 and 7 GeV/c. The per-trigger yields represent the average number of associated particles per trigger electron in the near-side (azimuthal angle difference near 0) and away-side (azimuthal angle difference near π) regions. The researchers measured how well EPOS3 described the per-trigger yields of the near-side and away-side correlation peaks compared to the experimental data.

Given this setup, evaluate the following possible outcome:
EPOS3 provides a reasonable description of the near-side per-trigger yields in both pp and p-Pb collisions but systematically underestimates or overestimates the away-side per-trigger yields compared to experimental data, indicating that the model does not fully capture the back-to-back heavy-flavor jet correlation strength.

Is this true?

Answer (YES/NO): NO